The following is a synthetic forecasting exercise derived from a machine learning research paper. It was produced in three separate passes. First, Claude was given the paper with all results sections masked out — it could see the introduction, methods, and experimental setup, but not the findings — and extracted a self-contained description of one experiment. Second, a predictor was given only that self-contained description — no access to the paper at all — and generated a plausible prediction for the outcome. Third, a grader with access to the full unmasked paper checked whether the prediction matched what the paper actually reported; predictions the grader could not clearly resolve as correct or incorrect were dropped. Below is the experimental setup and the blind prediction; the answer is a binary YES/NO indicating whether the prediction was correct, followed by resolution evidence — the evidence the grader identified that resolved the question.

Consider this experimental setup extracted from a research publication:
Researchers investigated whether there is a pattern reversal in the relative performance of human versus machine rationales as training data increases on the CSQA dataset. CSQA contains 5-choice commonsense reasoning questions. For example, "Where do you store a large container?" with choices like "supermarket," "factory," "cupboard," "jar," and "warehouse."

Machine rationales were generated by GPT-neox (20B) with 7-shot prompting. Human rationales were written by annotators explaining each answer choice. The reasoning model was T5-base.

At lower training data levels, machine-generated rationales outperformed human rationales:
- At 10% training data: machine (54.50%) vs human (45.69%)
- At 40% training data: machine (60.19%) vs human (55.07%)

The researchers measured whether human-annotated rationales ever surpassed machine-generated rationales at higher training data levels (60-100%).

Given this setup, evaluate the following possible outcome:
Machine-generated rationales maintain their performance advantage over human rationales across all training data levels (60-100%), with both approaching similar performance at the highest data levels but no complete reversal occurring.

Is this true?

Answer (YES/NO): NO